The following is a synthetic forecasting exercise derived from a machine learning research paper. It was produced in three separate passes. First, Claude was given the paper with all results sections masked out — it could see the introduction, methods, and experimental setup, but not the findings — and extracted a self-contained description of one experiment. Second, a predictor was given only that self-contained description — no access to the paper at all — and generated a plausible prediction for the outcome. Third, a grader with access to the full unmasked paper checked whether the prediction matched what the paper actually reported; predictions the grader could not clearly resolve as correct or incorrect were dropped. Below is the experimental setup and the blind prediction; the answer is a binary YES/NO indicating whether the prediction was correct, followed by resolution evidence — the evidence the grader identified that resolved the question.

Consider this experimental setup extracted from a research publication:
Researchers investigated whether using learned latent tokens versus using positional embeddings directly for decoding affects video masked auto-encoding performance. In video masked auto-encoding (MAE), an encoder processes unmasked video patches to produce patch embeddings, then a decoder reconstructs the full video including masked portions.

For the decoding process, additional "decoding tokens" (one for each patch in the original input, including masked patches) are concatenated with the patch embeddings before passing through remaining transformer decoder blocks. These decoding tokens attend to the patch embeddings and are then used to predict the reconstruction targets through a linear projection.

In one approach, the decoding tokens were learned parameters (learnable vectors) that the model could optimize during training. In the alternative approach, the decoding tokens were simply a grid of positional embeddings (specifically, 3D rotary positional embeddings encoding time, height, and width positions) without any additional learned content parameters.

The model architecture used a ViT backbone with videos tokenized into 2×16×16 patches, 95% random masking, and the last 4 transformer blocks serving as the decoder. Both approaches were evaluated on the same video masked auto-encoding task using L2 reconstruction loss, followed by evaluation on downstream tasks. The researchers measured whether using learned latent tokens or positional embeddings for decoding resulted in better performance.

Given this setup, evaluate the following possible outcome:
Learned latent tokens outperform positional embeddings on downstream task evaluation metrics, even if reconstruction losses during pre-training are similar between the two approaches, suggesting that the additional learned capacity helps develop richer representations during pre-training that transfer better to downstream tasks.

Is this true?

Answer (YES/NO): NO